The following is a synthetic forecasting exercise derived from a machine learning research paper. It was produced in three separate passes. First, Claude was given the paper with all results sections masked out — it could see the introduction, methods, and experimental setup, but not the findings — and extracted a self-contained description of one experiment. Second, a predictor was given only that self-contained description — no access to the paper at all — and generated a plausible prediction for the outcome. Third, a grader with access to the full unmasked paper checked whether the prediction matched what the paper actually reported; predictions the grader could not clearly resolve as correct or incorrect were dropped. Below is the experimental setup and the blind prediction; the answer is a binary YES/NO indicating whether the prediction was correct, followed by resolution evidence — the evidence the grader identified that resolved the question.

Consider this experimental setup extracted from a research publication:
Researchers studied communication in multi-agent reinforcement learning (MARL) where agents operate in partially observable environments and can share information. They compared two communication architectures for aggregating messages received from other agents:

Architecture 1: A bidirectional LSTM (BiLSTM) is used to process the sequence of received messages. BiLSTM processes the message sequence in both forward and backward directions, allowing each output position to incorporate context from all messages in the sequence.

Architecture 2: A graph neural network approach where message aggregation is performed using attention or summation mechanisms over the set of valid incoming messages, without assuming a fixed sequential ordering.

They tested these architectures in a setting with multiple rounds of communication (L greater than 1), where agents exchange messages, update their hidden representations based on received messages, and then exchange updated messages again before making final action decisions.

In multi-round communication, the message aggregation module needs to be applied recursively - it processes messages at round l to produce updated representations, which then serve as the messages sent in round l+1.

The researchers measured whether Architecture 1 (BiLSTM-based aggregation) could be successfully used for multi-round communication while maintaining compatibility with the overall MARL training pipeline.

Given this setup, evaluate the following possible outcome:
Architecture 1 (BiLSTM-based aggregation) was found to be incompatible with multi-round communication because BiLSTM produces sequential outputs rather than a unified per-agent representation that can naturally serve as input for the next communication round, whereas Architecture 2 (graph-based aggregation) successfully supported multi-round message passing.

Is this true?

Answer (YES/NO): NO